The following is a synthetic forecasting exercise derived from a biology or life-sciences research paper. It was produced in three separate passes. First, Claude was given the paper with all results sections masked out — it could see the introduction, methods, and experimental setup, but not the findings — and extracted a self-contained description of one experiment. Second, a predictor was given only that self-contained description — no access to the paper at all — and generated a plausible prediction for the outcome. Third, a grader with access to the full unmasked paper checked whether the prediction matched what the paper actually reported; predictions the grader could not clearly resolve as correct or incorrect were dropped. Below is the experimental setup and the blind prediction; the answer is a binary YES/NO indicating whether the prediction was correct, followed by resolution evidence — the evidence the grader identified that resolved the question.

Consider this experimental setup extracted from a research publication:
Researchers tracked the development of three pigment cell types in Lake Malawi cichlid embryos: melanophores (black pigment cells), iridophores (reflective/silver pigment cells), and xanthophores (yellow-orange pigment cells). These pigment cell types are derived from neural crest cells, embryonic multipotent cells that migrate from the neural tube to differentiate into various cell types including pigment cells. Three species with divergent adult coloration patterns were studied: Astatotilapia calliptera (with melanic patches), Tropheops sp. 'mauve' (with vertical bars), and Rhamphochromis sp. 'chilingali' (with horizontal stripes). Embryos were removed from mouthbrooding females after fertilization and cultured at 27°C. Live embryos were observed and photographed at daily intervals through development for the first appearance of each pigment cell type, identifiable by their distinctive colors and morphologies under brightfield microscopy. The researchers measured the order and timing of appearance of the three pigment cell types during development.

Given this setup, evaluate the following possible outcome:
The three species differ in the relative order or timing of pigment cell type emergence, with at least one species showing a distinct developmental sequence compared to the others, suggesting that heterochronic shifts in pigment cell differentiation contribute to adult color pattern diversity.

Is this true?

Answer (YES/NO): NO